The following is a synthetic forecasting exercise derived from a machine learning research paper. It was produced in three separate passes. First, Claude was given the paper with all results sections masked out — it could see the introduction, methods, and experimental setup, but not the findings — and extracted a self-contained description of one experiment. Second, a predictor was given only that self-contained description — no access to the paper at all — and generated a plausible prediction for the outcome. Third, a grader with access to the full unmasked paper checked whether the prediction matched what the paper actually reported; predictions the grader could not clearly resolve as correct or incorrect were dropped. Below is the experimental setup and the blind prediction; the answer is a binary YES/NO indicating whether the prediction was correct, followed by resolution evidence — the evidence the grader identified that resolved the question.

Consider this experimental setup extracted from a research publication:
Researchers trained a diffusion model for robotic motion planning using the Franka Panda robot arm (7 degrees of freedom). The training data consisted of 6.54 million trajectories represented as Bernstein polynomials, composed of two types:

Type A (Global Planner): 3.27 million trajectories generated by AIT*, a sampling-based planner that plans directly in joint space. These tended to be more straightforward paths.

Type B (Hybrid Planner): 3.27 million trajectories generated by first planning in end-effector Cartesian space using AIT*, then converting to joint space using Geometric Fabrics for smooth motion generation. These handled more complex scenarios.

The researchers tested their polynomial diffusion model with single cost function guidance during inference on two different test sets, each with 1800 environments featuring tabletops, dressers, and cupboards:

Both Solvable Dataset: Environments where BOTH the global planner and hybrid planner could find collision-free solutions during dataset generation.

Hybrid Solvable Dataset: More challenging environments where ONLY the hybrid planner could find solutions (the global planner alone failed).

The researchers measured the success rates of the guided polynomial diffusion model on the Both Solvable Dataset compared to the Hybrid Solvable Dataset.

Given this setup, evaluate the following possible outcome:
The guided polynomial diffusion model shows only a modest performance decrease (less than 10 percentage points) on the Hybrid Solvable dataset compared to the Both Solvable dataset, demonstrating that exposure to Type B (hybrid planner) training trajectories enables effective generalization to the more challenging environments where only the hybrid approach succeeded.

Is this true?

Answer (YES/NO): YES